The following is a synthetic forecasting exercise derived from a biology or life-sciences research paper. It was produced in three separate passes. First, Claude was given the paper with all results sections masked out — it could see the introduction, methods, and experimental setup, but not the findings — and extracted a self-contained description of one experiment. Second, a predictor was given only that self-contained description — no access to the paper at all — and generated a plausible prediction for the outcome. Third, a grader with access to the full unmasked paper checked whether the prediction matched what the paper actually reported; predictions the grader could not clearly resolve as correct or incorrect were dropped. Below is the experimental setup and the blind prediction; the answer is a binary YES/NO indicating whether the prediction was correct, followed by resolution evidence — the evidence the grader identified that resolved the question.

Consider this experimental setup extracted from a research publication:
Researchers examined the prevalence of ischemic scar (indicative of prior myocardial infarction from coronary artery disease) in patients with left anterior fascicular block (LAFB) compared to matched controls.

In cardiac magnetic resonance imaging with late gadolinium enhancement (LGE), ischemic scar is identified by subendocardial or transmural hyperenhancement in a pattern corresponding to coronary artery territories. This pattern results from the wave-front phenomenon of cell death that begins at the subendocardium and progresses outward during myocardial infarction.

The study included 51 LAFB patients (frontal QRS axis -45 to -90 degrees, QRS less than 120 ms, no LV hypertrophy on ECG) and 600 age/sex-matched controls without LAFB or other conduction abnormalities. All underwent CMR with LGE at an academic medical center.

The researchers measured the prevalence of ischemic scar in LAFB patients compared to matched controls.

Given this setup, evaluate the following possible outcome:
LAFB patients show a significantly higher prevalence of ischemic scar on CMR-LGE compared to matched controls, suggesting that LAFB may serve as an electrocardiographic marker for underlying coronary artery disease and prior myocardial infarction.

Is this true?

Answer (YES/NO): NO